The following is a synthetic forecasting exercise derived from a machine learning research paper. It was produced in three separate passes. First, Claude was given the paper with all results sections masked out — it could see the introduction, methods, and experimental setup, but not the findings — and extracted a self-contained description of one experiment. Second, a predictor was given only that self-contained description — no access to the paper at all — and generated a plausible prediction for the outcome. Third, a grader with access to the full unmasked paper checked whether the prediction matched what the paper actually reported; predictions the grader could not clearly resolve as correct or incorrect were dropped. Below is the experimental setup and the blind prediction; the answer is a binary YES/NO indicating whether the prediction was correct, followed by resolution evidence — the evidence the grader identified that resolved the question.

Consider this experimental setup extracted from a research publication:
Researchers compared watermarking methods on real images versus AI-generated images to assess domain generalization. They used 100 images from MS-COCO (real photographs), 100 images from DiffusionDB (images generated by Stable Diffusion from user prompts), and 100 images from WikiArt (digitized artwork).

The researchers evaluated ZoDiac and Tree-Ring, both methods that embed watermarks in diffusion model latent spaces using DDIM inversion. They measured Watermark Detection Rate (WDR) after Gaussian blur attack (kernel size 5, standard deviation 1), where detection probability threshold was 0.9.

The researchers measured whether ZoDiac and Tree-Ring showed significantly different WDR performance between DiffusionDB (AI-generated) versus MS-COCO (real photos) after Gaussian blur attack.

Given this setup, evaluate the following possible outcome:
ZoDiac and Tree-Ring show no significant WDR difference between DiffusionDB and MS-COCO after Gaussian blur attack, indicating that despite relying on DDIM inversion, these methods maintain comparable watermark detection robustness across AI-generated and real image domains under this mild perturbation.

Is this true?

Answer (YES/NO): NO